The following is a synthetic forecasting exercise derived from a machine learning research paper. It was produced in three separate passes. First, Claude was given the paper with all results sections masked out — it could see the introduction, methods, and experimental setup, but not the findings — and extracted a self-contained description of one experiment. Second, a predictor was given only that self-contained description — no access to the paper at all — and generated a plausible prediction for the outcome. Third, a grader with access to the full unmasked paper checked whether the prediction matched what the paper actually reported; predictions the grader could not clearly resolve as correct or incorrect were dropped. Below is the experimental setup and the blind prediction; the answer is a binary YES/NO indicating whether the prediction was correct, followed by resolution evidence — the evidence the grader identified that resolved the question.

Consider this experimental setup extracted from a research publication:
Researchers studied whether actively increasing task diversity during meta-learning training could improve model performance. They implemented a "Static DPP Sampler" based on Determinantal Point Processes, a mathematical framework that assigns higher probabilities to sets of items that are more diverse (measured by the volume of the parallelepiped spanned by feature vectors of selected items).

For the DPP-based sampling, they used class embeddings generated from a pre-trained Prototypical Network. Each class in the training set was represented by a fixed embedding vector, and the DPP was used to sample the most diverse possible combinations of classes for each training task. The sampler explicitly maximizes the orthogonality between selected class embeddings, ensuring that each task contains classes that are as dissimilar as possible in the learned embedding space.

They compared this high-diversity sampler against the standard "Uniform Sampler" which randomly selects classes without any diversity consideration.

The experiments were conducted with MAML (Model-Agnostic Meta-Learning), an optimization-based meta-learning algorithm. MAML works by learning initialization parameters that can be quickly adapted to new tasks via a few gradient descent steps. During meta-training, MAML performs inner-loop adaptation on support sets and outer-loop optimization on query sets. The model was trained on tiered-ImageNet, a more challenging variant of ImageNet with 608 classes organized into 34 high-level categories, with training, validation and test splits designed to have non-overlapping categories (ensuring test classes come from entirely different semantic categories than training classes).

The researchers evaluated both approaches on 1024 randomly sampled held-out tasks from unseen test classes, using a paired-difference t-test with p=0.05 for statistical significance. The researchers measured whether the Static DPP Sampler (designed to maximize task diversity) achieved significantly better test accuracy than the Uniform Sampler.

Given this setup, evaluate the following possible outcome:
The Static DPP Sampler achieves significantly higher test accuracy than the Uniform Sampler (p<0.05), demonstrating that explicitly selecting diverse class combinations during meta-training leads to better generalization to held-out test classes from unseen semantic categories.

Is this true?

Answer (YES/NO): NO